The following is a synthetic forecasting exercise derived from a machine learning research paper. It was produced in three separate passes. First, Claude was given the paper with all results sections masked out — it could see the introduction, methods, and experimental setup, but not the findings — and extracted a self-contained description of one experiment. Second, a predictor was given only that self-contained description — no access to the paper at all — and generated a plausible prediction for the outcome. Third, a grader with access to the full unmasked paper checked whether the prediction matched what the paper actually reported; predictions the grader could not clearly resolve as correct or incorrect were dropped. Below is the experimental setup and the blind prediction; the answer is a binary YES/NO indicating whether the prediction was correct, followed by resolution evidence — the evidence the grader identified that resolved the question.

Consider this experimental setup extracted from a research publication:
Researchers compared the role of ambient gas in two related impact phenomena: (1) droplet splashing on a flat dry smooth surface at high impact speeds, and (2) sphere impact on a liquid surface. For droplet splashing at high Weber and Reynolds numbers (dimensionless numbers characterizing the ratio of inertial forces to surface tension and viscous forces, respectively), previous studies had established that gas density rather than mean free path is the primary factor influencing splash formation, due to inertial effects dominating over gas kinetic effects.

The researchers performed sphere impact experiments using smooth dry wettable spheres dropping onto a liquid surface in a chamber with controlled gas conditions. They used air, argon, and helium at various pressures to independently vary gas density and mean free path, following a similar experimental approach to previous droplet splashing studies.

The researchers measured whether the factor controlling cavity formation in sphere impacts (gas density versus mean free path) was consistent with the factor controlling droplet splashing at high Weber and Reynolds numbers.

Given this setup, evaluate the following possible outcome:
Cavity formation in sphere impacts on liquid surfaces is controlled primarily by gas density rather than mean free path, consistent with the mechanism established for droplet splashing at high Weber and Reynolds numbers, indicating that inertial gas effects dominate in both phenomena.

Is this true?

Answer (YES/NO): YES